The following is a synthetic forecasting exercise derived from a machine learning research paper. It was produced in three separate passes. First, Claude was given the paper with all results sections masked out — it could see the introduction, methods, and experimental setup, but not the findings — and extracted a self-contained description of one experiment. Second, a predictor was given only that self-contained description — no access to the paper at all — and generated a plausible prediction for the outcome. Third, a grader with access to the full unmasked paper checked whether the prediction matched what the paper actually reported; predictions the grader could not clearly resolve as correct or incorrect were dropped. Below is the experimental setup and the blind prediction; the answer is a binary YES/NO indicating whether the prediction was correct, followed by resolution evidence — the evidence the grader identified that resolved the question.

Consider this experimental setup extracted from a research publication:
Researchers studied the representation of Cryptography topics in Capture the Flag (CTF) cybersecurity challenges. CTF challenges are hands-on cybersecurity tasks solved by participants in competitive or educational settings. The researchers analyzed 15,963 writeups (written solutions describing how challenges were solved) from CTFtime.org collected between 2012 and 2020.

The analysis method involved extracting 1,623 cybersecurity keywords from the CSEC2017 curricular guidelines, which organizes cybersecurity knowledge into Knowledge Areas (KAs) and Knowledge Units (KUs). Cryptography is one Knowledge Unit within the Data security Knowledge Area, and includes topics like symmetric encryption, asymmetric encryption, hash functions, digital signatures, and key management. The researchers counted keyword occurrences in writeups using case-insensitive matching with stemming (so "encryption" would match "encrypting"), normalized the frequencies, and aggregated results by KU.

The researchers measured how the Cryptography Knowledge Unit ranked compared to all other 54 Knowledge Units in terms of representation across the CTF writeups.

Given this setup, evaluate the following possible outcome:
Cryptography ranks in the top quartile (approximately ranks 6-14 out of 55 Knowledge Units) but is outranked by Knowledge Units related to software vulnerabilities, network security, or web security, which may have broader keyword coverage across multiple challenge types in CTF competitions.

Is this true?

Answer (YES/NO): NO